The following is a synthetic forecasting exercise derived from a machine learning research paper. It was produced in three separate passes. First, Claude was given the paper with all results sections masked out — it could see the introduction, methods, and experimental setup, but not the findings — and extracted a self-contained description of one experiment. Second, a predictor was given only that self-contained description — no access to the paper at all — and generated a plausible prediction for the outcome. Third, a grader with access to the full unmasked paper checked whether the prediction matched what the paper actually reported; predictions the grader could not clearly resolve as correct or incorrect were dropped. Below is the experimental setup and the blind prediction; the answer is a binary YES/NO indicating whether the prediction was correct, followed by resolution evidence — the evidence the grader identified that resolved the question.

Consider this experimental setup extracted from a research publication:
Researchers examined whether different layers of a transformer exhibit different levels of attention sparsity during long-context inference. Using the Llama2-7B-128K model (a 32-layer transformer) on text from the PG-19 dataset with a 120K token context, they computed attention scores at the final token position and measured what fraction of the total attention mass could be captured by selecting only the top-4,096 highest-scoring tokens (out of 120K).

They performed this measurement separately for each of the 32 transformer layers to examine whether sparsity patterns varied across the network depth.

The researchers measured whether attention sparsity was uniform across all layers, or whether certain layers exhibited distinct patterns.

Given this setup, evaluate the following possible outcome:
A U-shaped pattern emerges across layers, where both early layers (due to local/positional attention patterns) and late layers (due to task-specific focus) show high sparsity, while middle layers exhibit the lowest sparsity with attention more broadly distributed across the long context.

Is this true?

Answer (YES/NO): NO